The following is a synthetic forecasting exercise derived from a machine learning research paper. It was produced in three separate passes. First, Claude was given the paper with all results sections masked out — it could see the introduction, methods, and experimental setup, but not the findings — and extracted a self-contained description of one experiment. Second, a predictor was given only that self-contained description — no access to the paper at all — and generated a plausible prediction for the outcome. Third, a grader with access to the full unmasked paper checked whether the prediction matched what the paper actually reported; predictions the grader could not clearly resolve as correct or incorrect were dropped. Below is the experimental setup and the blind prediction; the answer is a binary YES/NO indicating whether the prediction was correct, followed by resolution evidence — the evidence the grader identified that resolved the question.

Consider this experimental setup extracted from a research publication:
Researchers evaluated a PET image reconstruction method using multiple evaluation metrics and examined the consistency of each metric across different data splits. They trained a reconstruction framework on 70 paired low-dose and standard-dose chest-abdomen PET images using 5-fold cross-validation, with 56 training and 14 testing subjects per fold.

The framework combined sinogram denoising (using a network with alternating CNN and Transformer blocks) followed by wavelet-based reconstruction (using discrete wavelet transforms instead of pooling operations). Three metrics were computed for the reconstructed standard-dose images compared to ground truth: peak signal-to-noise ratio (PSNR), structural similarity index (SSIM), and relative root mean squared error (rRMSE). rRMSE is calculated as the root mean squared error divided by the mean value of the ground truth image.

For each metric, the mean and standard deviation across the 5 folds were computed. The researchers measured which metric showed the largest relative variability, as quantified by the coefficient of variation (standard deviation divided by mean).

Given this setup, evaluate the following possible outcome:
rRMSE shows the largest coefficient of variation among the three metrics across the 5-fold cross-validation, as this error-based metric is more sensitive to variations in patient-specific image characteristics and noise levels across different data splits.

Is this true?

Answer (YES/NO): YES